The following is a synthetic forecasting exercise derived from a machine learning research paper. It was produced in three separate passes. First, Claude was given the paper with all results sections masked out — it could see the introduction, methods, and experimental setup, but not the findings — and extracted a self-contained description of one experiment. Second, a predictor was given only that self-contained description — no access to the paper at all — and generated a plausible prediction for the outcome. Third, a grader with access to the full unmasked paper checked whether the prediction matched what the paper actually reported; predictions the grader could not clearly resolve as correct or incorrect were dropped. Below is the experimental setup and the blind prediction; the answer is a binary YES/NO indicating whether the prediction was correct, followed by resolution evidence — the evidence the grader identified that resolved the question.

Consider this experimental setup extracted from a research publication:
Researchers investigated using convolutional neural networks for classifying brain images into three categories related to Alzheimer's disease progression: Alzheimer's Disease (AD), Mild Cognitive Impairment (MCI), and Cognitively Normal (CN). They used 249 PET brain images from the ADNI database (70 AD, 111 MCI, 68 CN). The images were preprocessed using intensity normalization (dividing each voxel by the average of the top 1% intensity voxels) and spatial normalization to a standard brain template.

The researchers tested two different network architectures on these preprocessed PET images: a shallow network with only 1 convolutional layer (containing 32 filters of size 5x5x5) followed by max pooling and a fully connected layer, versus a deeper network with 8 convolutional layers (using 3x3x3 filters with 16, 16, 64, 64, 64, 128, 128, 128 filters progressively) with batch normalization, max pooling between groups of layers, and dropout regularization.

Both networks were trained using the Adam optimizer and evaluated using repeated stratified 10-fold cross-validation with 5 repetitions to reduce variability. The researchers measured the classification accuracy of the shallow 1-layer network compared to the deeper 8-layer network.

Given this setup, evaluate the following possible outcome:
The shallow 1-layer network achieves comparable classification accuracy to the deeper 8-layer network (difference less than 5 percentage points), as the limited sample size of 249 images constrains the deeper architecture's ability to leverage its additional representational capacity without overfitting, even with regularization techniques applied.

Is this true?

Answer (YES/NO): NO